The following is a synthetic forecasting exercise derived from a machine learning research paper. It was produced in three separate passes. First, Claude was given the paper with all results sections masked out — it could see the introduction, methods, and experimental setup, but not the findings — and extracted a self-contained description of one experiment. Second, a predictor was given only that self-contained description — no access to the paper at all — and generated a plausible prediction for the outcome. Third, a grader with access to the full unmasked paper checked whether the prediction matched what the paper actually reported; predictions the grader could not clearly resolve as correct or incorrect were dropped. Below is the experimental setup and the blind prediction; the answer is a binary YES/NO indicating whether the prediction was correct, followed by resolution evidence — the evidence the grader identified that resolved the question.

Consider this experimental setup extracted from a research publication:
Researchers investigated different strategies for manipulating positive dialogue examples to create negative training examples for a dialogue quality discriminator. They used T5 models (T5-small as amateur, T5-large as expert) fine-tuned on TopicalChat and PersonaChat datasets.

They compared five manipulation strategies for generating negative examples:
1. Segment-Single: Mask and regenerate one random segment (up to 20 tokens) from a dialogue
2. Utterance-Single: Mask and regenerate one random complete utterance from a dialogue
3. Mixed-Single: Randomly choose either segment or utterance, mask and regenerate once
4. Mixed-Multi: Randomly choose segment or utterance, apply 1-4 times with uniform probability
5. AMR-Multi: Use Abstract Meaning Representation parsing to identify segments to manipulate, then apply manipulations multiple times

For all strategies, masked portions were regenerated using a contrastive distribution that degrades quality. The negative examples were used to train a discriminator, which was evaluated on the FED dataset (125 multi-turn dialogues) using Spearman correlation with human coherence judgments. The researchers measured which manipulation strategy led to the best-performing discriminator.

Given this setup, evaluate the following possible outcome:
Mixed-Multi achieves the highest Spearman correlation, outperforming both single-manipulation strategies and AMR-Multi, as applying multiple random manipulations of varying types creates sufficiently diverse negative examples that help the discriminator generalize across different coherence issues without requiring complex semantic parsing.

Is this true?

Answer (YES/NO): NO